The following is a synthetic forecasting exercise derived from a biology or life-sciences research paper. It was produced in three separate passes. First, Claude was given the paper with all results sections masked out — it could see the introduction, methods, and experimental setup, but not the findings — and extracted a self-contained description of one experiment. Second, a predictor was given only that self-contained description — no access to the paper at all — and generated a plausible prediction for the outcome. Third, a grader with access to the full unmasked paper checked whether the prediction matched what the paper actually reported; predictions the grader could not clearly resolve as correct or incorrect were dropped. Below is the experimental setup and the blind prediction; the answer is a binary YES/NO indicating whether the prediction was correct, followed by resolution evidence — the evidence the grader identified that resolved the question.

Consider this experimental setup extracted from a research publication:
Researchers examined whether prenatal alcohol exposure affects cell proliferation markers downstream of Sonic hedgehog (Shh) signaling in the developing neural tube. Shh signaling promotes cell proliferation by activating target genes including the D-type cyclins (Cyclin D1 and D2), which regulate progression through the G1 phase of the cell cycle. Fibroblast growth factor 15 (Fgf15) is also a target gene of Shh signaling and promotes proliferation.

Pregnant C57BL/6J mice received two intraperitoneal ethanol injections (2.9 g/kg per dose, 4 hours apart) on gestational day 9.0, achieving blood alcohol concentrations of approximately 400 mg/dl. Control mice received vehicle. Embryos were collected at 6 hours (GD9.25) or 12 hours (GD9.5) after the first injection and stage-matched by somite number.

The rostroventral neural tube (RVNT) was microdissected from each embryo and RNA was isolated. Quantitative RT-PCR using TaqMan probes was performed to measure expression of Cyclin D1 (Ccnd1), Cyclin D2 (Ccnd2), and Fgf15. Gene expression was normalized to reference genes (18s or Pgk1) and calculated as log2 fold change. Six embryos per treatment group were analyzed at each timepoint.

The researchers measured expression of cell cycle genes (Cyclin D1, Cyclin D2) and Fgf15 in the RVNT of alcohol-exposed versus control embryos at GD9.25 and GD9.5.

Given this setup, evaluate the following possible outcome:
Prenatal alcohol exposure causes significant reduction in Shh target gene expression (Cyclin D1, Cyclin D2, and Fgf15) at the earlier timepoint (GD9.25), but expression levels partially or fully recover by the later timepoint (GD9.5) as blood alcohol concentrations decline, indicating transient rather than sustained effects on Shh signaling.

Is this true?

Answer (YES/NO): NO